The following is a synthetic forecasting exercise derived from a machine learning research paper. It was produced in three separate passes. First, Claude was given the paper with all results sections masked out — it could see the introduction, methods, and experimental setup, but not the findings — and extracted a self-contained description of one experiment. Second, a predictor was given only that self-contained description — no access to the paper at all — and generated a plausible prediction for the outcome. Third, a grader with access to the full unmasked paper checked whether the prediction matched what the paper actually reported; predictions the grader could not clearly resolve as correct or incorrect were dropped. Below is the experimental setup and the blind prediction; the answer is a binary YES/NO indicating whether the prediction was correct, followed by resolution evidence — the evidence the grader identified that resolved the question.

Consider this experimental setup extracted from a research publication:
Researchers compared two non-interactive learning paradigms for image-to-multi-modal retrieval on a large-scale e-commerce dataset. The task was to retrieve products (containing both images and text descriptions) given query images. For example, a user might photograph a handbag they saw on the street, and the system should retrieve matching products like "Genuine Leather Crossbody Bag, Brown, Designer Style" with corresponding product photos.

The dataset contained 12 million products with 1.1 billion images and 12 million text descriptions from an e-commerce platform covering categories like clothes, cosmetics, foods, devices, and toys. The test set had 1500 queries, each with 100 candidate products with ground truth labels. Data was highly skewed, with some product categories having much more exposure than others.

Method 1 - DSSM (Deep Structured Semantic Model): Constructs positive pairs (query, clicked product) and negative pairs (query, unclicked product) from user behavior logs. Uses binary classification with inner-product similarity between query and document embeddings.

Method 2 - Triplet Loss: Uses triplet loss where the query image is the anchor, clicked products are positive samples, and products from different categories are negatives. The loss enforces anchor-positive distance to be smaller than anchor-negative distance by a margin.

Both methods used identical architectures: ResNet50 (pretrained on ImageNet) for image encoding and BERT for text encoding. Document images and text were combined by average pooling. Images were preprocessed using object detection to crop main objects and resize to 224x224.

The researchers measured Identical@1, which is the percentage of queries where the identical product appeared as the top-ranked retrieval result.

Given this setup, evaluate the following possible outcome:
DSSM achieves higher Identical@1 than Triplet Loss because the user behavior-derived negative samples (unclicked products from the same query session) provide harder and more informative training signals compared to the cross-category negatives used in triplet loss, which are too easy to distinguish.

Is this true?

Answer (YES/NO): NO